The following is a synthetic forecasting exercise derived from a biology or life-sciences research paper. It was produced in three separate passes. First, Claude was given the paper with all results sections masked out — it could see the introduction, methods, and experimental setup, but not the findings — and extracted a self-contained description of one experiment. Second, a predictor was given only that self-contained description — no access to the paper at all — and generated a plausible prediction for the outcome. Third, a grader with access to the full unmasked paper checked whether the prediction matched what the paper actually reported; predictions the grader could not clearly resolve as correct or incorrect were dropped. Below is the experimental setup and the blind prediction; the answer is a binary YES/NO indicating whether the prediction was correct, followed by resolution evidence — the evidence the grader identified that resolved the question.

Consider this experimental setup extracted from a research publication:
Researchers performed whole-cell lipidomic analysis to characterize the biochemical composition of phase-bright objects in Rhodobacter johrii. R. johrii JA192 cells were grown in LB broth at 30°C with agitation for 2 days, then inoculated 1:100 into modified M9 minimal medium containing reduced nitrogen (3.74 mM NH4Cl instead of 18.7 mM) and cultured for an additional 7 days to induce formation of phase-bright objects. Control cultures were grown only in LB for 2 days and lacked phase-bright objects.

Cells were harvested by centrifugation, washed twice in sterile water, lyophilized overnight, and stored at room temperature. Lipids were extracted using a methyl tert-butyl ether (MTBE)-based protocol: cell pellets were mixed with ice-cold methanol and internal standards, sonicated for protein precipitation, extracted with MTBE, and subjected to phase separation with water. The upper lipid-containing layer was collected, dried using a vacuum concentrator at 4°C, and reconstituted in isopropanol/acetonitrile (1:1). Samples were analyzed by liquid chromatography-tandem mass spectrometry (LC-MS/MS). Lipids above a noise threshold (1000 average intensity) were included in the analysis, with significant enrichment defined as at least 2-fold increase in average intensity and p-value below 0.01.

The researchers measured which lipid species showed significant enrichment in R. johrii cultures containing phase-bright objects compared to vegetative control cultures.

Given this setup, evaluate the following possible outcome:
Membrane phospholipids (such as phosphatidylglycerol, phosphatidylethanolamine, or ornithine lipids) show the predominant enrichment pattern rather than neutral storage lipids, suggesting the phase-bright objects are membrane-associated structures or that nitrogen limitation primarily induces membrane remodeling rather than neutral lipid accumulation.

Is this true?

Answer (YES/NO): NO